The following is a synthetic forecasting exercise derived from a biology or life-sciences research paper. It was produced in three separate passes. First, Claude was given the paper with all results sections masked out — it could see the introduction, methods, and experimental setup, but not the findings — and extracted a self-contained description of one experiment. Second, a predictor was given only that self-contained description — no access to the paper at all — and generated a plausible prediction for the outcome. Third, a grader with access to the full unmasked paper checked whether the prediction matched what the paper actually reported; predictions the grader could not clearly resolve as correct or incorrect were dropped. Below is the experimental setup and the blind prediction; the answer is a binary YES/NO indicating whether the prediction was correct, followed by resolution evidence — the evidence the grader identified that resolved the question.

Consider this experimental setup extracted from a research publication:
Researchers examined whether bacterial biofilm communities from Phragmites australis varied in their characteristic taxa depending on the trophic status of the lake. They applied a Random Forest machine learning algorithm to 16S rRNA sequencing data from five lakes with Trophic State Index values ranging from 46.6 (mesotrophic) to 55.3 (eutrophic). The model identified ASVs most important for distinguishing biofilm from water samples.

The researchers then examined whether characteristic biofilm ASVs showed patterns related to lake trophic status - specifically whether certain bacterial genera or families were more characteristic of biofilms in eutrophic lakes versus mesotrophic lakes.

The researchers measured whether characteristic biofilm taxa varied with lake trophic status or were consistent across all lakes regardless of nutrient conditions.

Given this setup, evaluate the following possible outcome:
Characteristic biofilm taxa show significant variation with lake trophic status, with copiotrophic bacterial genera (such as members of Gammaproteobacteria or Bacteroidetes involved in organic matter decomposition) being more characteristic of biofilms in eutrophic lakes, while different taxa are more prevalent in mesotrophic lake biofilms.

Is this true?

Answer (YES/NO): NO